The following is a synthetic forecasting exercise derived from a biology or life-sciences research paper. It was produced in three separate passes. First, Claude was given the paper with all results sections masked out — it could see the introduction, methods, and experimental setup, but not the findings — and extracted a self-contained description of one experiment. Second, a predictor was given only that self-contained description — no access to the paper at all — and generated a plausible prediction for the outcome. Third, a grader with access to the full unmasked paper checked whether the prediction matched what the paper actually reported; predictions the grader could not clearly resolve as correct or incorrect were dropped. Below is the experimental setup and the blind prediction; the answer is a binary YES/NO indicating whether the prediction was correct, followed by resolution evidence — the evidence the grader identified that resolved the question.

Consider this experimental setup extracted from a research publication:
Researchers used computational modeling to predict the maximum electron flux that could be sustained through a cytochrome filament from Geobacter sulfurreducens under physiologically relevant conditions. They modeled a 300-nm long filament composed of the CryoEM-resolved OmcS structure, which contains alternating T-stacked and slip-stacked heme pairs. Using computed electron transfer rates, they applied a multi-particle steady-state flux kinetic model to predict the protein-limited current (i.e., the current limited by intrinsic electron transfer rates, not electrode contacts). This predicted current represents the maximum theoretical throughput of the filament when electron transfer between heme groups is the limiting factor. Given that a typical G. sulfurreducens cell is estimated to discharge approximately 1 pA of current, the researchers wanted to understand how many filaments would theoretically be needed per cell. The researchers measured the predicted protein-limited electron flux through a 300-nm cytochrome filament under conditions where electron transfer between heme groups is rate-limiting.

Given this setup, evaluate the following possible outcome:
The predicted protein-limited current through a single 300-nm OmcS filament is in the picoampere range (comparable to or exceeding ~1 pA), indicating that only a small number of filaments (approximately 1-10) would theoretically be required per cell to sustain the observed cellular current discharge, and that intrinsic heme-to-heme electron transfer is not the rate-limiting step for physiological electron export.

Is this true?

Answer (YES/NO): NO